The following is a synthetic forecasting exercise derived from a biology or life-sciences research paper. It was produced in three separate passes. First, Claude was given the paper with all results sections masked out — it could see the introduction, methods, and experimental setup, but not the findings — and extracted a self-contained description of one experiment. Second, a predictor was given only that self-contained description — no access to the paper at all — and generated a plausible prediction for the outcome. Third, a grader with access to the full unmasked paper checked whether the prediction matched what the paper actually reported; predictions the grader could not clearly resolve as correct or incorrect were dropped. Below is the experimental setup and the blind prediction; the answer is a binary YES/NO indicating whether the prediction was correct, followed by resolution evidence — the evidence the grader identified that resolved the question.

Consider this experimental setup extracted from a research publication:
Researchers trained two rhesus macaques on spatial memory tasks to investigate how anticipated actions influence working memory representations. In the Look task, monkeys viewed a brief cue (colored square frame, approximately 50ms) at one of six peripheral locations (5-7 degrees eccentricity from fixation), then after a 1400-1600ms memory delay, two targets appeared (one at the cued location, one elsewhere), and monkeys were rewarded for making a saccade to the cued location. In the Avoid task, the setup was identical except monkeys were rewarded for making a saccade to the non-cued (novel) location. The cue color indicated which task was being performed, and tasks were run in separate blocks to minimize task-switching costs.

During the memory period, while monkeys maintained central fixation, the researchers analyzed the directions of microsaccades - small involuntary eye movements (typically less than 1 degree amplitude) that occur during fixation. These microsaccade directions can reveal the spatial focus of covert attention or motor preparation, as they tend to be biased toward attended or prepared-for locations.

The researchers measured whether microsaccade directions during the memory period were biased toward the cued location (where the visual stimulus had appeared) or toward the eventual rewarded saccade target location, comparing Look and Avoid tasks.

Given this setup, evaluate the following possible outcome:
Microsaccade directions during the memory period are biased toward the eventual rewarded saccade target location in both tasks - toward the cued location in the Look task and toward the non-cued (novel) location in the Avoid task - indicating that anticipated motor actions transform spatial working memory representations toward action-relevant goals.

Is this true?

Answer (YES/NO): YES